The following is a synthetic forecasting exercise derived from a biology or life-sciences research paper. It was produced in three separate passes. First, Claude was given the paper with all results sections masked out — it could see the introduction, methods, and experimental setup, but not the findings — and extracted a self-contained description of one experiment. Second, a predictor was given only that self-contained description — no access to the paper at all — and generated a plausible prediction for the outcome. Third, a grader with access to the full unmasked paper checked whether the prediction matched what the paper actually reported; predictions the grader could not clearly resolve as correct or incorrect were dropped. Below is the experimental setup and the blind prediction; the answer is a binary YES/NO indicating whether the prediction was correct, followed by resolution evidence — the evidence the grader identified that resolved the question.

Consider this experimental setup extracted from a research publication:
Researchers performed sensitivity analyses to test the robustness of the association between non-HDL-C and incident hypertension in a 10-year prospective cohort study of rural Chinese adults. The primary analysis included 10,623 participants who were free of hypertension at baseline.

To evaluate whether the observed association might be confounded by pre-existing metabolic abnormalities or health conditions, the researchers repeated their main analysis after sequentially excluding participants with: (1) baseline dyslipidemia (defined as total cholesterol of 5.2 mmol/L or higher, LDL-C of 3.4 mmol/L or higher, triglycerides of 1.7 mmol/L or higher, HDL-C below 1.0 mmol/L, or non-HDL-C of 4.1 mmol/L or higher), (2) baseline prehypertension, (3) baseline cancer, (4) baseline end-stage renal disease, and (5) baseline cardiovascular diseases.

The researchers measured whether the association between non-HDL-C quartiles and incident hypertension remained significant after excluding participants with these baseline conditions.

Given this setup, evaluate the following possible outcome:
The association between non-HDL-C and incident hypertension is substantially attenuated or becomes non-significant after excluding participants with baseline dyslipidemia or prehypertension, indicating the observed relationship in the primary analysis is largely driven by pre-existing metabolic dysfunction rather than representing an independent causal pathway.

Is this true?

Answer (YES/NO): NO